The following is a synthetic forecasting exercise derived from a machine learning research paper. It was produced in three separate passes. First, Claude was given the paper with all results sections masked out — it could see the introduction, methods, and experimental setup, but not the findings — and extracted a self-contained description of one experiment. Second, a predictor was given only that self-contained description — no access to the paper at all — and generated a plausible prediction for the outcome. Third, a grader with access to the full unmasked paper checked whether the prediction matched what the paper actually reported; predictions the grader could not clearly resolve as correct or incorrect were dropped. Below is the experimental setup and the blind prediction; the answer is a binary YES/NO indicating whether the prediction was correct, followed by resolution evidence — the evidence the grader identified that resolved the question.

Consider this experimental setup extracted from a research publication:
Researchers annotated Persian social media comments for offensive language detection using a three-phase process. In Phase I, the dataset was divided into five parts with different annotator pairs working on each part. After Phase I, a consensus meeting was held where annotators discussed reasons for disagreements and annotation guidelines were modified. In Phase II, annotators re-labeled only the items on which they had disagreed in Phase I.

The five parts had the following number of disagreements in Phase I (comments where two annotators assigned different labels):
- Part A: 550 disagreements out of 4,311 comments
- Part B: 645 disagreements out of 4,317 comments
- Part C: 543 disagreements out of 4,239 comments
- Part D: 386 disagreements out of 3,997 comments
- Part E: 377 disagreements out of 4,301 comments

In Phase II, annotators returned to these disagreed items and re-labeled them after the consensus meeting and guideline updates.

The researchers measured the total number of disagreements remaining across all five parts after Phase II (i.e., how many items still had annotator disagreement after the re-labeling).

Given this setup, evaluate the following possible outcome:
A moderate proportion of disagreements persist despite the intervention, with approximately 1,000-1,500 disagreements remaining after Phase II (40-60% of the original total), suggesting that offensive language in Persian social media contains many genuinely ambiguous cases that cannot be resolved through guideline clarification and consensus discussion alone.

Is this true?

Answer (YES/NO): NO